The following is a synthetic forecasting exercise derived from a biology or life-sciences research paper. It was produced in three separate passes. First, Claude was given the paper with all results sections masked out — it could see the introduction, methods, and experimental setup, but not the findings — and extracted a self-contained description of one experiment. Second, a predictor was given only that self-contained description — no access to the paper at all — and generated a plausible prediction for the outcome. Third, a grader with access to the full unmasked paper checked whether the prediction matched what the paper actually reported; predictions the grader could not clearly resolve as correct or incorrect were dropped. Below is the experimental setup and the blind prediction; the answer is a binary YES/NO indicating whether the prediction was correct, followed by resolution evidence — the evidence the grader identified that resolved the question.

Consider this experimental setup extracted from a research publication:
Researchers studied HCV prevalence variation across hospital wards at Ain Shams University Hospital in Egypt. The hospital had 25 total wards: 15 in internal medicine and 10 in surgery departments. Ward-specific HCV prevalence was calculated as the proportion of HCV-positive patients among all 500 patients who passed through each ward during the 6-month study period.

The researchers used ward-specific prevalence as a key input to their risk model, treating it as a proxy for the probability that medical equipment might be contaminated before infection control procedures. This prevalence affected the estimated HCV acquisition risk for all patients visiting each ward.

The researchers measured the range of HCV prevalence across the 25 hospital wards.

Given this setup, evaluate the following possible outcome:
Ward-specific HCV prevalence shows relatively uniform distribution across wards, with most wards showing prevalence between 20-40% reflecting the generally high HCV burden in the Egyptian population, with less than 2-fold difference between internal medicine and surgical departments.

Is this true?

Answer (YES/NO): NO